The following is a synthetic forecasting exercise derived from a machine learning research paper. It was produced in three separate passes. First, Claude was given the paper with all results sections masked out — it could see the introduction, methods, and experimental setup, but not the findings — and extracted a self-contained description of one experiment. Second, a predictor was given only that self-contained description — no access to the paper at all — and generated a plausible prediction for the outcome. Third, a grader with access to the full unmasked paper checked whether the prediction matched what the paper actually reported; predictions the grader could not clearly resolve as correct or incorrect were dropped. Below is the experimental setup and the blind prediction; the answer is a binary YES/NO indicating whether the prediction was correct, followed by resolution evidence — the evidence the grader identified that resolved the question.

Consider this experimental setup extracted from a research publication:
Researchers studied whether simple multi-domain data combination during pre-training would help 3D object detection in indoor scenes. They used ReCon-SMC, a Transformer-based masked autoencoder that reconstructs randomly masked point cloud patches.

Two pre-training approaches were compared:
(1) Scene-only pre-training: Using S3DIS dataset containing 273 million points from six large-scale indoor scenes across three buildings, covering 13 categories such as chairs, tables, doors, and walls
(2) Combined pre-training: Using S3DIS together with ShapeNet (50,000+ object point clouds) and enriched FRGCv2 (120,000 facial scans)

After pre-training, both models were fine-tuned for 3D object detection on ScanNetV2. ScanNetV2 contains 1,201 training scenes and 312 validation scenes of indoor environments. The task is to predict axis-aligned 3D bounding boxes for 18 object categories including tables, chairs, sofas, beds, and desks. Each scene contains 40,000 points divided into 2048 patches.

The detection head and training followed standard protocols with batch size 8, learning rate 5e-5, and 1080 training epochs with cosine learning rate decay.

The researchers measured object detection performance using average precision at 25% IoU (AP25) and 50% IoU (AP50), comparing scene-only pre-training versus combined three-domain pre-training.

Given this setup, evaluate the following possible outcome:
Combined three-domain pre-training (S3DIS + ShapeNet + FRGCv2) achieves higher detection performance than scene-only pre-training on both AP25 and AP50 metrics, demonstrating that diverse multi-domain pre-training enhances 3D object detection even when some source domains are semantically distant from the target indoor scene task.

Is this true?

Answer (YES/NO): NO